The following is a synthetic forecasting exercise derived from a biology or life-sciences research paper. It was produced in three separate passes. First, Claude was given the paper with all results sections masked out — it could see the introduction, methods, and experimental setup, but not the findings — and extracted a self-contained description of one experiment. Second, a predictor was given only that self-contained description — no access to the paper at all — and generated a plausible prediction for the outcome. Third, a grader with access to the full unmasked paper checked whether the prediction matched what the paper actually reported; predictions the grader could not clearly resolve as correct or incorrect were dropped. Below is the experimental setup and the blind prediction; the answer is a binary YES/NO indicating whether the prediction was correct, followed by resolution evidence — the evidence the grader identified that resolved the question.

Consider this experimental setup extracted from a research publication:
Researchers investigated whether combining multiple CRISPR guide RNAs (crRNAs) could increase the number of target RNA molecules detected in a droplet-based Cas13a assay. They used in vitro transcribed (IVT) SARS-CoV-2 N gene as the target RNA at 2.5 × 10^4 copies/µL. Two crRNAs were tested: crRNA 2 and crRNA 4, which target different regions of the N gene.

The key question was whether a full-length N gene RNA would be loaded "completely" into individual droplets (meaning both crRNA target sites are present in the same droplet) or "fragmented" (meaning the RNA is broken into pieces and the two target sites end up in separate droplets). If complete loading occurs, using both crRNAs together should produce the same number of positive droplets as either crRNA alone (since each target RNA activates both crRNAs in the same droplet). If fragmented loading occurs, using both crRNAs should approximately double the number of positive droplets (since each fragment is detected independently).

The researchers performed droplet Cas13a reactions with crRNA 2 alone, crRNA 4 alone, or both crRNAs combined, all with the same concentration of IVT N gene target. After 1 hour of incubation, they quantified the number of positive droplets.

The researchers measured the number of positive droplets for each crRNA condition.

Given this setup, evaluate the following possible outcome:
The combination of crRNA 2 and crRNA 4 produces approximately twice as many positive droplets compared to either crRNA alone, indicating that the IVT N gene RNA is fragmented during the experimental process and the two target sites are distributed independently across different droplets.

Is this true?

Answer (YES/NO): YES